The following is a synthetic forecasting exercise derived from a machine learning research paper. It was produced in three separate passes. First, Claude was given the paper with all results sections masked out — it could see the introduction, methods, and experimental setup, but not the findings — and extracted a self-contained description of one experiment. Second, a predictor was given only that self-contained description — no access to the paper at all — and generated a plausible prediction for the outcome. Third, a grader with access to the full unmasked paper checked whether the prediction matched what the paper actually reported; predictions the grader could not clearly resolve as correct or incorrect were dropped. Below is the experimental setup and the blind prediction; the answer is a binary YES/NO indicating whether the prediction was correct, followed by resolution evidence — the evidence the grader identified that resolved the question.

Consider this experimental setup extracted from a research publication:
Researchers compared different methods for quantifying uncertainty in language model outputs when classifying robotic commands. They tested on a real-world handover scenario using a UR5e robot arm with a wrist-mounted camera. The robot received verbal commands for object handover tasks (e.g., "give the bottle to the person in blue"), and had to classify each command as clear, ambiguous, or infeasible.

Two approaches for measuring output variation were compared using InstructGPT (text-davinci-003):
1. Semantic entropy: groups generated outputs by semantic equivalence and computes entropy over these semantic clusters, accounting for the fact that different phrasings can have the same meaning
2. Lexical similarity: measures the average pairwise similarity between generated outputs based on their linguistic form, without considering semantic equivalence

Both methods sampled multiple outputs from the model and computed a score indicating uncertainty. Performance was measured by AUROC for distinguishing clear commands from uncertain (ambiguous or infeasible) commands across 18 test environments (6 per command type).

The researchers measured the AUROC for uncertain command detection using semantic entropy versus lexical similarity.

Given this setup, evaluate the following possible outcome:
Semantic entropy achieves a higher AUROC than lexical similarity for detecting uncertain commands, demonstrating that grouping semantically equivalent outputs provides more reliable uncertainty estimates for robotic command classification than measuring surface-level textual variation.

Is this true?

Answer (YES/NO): NO